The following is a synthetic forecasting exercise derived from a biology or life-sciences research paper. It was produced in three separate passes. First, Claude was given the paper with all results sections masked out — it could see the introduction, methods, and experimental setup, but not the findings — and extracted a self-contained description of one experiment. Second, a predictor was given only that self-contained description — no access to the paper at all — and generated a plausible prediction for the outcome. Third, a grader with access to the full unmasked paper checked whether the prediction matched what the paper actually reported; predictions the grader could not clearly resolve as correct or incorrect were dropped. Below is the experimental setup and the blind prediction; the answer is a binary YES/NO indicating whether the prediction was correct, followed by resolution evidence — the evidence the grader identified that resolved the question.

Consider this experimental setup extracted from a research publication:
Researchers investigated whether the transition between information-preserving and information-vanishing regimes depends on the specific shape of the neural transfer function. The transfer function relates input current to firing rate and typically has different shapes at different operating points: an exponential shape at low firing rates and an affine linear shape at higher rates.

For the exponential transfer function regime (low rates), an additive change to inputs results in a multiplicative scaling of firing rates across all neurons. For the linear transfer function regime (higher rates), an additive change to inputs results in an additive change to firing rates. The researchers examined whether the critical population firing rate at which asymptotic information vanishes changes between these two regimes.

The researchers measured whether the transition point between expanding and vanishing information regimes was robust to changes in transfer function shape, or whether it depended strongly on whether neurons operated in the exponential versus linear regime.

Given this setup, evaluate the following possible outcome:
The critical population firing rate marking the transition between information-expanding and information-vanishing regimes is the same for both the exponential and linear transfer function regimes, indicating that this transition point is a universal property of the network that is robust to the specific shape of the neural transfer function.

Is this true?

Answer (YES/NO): NO